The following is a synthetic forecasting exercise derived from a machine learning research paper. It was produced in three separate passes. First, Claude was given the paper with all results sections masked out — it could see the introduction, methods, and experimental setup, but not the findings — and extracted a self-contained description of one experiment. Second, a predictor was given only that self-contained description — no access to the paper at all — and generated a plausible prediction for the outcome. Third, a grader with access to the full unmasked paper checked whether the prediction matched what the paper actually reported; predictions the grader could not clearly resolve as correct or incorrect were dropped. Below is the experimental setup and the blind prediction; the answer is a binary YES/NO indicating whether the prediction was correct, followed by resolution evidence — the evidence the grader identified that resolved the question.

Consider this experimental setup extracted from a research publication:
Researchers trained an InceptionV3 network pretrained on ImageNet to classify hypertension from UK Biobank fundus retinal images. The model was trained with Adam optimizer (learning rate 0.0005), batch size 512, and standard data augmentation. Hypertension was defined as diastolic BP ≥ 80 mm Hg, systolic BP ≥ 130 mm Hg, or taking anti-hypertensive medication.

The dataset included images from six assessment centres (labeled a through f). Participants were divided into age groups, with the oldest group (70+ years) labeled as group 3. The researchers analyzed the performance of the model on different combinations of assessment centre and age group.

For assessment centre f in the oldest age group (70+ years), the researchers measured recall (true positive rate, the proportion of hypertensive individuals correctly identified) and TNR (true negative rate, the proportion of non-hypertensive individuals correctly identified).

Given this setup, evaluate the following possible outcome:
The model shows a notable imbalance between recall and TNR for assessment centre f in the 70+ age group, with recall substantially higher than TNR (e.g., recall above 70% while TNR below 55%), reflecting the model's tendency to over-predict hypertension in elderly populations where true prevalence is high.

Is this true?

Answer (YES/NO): YES